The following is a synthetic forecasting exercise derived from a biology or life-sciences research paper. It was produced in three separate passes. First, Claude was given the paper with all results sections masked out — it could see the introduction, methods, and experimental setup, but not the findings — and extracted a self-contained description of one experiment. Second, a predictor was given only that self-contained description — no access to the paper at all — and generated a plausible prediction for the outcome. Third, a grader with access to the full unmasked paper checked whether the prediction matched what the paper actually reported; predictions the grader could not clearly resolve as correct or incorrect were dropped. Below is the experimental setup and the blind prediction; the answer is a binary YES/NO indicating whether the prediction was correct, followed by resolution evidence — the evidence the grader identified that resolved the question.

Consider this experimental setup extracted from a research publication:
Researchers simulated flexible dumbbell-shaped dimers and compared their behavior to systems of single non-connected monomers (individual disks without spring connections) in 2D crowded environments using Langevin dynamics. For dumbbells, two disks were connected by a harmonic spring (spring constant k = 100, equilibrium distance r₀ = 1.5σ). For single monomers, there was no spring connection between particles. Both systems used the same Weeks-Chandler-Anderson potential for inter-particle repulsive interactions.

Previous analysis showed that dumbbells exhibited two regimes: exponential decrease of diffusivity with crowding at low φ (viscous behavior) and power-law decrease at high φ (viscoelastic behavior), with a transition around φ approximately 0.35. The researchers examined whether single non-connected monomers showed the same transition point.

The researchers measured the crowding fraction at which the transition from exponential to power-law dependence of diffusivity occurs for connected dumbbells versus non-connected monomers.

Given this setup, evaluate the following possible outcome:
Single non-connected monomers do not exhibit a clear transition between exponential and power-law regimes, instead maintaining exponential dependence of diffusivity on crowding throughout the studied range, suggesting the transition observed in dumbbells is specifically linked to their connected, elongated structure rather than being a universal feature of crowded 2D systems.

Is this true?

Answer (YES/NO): NO